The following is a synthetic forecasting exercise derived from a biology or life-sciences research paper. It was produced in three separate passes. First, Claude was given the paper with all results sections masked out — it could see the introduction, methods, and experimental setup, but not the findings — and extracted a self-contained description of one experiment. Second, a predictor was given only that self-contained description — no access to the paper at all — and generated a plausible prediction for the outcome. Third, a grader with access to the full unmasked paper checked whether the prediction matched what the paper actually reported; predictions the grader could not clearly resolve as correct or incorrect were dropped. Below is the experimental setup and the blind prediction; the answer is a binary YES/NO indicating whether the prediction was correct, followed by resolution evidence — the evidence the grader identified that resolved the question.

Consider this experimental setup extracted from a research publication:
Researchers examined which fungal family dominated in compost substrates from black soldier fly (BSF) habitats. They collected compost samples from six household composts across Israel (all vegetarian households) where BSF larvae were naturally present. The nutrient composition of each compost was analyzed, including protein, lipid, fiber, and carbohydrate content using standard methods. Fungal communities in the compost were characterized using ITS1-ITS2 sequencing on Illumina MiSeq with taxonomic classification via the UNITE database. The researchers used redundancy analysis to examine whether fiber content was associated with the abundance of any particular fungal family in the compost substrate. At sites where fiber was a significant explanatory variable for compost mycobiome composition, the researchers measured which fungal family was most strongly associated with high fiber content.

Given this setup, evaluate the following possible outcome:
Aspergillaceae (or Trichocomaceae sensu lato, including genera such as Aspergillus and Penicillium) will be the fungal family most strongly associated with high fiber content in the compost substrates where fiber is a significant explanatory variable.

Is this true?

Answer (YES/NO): NO